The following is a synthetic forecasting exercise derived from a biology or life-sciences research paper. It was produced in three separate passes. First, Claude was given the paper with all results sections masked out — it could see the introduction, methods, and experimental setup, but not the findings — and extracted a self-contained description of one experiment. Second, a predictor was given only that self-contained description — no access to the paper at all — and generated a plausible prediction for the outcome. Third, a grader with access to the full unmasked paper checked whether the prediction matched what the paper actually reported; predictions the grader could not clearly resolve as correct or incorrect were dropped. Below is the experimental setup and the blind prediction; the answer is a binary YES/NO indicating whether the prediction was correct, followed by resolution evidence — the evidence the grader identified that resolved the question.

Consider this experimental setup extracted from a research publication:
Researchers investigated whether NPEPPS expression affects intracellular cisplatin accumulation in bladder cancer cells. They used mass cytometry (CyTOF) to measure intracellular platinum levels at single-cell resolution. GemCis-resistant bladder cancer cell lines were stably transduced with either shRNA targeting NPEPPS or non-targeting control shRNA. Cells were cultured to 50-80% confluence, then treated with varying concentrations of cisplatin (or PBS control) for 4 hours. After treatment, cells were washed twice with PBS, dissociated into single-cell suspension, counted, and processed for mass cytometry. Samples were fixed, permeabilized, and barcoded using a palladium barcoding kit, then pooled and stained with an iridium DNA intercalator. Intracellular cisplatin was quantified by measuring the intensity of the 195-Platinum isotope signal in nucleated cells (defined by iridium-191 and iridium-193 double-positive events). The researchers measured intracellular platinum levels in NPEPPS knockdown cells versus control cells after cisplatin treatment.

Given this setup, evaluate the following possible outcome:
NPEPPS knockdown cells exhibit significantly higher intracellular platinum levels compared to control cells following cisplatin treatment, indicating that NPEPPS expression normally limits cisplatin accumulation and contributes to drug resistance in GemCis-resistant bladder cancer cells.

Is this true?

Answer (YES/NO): YES